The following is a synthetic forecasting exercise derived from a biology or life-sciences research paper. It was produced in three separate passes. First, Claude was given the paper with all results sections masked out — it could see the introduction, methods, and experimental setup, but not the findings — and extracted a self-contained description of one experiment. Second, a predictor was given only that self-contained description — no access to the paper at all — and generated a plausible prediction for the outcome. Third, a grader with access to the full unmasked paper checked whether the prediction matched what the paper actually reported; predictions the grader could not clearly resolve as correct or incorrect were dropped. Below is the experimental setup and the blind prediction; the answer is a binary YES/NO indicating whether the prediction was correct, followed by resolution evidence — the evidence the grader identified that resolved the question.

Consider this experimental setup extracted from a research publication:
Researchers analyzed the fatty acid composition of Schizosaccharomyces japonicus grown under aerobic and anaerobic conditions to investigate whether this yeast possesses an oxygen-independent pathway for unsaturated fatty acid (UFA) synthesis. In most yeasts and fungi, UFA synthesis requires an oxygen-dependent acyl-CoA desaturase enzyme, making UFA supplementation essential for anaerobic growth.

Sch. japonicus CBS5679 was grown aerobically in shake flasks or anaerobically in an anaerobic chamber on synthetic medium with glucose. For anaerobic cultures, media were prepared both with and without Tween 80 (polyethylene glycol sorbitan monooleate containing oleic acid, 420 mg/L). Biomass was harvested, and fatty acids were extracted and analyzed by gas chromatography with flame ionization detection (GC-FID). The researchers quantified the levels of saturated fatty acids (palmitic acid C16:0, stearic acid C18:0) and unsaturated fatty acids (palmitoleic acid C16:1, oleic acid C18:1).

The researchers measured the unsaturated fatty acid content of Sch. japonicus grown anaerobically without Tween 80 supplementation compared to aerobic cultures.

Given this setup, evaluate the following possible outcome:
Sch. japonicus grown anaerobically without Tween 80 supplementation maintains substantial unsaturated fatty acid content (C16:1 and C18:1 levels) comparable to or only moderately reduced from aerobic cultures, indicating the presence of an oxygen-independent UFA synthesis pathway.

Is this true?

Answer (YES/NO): NO